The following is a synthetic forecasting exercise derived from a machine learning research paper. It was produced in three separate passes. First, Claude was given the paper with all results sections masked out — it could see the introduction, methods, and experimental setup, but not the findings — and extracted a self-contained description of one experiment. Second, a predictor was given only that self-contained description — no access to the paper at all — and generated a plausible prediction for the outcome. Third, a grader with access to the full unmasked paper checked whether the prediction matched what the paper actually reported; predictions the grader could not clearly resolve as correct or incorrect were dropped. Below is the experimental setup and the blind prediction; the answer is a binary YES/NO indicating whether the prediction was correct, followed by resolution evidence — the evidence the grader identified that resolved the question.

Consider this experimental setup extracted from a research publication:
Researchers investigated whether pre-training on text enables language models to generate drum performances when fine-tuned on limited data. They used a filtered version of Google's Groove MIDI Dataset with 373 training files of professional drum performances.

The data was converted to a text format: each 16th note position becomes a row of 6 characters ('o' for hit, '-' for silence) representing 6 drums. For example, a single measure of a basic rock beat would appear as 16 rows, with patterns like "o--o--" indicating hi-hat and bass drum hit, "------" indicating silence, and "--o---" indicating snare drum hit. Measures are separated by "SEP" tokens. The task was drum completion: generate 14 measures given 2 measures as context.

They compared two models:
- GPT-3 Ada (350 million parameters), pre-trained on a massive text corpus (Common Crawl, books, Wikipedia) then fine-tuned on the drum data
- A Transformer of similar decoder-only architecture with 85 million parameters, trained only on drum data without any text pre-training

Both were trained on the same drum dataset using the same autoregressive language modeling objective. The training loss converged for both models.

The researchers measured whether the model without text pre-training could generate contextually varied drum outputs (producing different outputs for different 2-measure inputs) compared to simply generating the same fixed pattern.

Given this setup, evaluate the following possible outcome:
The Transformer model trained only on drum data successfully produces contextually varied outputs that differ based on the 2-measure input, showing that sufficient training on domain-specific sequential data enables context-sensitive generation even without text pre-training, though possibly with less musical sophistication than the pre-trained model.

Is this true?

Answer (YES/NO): NO